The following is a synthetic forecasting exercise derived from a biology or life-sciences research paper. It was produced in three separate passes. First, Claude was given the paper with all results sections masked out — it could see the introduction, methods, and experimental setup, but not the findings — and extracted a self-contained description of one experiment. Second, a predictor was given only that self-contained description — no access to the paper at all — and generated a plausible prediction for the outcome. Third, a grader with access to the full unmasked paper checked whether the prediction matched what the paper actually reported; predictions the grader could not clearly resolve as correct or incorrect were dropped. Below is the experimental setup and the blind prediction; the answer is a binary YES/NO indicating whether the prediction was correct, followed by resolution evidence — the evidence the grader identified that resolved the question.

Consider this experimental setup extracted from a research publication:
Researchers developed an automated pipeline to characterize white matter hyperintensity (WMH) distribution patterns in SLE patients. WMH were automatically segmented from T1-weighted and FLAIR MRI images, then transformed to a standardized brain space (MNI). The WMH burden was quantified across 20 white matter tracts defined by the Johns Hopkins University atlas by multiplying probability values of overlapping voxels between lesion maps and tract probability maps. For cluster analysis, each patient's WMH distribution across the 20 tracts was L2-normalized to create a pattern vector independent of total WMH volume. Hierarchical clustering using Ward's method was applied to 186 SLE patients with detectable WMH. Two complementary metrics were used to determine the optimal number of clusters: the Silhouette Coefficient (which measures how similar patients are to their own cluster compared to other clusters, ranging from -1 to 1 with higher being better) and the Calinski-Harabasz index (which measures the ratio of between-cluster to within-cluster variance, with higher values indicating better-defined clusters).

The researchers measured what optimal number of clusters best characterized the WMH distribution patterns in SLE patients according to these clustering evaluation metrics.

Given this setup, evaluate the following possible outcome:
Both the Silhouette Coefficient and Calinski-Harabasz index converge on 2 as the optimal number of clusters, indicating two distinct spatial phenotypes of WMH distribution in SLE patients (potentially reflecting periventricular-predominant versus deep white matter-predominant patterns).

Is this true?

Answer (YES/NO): NO